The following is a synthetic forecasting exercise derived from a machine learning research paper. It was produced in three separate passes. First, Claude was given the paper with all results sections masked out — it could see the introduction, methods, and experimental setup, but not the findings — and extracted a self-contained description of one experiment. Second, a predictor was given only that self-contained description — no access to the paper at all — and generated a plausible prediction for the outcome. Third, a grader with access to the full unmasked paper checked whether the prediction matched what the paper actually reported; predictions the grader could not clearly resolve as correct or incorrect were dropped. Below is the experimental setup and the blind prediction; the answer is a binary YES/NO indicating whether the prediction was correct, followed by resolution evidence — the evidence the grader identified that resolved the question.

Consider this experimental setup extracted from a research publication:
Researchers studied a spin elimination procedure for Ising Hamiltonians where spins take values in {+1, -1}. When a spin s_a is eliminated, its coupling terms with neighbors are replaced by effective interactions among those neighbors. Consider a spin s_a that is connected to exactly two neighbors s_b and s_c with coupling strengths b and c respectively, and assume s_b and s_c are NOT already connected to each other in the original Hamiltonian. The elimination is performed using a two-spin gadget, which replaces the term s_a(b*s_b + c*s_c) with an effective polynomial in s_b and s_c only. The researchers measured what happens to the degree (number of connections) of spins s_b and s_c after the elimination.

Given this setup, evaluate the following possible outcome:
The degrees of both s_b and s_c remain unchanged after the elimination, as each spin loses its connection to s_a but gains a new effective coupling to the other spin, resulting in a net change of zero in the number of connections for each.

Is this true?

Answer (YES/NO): NO